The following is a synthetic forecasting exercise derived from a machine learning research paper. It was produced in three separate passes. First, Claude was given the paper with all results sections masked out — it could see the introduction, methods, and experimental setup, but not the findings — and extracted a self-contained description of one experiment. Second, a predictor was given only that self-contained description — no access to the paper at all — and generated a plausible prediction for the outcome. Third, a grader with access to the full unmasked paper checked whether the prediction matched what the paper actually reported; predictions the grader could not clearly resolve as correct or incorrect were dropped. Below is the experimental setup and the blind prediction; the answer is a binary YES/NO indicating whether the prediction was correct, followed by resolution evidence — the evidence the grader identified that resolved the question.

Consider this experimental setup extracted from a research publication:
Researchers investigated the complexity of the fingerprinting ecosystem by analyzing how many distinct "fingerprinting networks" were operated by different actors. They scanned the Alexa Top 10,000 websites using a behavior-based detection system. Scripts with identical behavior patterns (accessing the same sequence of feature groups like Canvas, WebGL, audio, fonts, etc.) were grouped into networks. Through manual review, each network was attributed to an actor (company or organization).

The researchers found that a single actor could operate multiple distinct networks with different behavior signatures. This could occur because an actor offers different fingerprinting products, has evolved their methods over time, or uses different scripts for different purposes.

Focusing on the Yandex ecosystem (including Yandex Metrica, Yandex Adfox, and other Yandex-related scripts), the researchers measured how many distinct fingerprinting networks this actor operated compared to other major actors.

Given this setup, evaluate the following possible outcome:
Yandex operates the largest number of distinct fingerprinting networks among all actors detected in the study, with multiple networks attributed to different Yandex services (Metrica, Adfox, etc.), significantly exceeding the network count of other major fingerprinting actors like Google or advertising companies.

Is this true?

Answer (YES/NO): YES